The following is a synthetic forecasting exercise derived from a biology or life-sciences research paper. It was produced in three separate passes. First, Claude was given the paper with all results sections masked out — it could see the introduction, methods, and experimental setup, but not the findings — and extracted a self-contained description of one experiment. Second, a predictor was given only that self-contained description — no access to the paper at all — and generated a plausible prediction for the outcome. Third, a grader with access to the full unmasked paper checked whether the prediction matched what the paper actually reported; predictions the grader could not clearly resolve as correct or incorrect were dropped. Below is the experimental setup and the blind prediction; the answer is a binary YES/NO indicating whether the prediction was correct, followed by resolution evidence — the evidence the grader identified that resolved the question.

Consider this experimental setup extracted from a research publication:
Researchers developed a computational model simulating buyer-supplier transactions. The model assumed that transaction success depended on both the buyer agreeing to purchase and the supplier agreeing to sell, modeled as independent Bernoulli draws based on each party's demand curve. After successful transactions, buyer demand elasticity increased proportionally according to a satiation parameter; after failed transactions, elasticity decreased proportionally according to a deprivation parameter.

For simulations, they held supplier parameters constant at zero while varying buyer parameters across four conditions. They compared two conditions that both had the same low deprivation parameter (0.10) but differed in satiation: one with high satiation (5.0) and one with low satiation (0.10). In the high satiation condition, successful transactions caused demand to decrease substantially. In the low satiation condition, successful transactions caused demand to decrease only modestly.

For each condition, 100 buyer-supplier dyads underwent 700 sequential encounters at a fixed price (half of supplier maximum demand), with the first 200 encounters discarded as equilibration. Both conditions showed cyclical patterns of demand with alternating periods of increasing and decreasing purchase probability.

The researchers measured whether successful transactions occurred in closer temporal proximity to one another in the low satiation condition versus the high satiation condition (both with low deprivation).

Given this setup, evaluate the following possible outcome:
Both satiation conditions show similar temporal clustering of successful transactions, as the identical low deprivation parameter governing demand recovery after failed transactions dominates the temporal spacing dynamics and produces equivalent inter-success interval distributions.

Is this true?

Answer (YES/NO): NO